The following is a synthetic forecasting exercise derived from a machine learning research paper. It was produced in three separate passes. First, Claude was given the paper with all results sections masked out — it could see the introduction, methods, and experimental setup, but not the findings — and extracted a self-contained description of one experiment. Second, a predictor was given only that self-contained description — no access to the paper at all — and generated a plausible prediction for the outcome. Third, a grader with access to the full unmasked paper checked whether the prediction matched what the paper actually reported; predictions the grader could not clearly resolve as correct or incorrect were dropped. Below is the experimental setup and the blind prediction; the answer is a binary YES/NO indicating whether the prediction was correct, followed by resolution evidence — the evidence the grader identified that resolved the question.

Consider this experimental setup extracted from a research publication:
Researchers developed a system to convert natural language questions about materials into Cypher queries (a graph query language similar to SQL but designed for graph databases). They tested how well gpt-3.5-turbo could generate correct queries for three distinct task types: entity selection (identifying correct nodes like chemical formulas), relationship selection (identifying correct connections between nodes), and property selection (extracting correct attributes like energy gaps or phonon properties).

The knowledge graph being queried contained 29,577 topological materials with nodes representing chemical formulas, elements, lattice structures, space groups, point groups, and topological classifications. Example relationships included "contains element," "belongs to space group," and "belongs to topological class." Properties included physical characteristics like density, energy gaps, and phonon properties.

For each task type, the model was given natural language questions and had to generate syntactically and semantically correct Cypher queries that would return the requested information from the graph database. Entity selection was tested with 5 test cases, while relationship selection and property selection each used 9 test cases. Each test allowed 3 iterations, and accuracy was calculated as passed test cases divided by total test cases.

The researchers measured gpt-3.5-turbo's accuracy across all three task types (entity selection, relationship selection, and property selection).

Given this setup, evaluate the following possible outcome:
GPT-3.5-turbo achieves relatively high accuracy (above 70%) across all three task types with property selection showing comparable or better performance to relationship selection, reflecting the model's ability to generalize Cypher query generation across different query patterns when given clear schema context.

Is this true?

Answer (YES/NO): YES